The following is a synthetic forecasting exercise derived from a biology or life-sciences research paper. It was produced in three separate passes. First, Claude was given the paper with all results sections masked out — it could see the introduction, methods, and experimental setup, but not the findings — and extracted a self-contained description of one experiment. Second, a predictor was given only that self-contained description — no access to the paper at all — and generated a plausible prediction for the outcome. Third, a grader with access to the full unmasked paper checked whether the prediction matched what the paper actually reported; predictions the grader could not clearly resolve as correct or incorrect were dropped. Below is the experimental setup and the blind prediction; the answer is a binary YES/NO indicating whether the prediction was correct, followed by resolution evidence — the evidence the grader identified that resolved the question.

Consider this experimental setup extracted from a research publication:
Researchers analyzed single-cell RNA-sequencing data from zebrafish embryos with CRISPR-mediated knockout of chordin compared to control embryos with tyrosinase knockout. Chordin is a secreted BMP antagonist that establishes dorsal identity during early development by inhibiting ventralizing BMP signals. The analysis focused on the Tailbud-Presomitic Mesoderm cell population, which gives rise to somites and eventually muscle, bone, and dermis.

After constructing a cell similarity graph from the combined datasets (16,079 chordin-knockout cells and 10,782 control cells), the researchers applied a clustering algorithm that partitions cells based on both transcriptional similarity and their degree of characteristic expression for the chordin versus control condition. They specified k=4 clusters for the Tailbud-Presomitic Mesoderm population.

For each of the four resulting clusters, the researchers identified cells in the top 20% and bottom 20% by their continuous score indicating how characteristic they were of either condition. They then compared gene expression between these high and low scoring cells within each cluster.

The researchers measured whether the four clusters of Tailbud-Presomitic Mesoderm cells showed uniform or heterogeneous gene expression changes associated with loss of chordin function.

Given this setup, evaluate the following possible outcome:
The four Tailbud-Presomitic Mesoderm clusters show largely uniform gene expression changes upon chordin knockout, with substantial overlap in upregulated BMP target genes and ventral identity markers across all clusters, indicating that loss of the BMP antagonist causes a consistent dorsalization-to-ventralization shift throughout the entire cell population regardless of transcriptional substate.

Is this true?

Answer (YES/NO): NO